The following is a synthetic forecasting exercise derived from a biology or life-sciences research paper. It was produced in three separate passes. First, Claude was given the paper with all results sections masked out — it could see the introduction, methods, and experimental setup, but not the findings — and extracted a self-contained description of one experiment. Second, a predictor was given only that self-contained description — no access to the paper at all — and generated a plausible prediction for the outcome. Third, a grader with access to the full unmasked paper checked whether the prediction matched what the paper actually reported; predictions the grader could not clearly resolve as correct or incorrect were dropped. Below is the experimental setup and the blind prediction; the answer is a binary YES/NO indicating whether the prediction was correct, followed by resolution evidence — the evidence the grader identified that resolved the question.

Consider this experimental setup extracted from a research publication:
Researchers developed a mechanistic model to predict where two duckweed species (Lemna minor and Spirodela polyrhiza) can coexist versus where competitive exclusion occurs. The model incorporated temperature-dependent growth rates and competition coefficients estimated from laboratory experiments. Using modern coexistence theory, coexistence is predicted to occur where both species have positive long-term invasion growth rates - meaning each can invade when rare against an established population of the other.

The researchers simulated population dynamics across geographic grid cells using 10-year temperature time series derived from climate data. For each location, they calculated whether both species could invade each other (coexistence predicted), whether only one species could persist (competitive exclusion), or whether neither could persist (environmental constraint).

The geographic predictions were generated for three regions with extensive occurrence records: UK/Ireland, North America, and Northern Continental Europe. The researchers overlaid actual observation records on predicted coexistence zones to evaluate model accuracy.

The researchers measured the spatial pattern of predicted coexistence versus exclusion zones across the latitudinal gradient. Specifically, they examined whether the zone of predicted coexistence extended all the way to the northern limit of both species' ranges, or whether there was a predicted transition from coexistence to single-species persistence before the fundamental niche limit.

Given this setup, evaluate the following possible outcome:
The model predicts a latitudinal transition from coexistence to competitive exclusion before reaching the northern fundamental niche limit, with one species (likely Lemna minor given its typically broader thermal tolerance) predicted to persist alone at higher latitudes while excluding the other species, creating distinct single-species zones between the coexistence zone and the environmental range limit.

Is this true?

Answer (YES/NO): YES